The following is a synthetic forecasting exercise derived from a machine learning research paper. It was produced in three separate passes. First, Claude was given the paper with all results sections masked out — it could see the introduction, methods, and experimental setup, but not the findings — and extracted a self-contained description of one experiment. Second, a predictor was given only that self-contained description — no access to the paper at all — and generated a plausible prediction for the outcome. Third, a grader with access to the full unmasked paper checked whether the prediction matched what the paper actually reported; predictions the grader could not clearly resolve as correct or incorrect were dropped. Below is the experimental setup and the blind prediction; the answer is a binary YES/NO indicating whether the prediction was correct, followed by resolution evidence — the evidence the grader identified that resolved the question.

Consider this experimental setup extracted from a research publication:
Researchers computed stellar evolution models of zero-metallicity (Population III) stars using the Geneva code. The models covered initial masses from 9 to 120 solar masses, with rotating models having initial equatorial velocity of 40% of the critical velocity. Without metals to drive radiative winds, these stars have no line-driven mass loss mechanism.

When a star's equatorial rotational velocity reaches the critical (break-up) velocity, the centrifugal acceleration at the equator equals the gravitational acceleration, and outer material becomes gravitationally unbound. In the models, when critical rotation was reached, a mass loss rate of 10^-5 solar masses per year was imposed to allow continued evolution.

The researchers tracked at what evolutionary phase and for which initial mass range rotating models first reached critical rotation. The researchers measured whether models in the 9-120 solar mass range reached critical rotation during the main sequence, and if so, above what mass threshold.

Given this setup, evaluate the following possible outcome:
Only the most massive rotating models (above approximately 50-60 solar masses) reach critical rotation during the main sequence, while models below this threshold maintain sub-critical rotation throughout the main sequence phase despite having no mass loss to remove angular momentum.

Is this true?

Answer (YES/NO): NO